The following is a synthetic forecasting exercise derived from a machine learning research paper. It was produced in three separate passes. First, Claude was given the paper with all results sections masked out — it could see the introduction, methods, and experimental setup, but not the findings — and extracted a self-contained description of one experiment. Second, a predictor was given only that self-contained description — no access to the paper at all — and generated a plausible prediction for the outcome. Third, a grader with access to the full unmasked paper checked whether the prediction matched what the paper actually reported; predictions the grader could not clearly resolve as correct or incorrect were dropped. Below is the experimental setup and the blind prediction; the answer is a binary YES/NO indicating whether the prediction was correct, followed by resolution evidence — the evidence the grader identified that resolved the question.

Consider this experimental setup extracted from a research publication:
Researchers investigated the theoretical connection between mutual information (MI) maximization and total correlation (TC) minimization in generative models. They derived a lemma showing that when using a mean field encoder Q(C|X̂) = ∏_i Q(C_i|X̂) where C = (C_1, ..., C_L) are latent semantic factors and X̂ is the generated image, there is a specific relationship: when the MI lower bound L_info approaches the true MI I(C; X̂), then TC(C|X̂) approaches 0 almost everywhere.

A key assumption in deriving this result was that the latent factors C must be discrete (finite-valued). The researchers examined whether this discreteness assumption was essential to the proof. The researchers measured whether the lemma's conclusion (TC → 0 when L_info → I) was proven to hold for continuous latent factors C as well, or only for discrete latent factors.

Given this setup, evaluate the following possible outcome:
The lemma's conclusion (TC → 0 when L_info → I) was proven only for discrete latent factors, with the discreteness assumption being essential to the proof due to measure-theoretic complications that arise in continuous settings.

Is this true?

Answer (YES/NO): YES